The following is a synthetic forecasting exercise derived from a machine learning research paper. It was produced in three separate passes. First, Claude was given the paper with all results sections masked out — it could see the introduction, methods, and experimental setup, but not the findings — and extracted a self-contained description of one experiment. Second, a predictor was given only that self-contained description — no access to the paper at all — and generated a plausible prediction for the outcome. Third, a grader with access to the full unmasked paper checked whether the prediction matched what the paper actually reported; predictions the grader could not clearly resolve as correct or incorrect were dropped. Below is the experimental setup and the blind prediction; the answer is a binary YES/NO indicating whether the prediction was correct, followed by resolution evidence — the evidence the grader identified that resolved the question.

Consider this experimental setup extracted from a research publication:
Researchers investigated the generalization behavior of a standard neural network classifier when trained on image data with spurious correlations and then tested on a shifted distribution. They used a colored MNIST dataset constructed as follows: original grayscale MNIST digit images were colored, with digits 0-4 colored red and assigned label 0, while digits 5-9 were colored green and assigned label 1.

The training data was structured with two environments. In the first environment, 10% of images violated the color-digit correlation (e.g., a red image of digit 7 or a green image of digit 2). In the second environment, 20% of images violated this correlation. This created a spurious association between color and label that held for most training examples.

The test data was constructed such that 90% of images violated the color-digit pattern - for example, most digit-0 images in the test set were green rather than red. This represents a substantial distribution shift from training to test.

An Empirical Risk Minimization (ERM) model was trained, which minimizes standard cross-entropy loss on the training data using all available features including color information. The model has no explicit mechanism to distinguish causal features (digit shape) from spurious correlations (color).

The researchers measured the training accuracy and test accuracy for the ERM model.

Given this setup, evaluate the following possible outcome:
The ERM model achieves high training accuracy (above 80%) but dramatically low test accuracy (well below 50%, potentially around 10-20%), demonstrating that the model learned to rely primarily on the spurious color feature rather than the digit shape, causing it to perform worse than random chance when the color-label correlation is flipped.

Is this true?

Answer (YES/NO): YES